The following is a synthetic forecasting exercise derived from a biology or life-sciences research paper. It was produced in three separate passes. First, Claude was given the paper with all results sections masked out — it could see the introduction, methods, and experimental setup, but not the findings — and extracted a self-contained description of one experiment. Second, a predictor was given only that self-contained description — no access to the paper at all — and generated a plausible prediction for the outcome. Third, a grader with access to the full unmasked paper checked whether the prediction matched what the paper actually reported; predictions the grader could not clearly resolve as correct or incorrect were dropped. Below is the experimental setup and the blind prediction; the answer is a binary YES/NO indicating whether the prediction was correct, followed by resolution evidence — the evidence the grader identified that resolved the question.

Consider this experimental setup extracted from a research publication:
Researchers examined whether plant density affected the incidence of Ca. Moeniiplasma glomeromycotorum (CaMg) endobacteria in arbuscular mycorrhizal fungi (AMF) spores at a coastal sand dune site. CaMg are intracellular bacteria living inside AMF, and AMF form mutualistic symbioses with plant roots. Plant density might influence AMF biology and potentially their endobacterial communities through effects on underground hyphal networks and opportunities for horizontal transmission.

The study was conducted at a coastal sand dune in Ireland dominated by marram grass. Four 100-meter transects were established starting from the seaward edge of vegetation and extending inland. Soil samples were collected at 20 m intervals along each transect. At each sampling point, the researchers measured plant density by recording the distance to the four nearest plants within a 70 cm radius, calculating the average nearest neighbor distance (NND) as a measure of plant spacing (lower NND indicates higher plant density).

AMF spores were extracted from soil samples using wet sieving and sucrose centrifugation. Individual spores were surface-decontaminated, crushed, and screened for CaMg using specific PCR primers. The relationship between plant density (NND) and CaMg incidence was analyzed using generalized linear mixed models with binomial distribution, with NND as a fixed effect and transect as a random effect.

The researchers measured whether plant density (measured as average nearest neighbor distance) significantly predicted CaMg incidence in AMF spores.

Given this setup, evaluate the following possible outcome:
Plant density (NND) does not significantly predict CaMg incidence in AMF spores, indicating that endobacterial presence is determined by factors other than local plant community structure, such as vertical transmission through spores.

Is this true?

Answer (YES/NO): NO